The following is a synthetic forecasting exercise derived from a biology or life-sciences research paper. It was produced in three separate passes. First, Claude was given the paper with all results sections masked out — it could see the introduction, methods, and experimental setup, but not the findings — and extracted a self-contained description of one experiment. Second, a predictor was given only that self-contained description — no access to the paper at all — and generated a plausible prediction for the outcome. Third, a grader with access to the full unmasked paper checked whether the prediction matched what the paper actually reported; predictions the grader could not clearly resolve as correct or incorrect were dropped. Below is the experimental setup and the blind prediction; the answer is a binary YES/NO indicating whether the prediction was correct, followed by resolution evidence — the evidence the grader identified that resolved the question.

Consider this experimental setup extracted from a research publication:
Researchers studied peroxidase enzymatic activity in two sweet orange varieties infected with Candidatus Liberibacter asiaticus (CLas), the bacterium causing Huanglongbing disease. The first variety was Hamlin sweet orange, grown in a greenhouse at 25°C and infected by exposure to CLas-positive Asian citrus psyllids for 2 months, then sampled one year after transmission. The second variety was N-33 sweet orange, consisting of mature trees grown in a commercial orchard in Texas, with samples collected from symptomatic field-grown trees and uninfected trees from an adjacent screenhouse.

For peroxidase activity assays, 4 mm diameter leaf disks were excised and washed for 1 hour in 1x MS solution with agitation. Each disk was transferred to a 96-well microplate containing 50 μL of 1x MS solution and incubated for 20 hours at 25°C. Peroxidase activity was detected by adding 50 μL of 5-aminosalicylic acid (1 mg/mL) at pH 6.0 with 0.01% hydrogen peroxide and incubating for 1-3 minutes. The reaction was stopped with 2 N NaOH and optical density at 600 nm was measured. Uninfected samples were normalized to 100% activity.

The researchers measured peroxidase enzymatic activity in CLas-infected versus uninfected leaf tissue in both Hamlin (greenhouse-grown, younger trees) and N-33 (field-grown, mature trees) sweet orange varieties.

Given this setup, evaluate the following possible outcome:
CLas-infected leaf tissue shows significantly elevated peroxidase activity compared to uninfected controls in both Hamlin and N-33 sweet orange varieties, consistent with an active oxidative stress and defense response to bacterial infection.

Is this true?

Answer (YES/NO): NO